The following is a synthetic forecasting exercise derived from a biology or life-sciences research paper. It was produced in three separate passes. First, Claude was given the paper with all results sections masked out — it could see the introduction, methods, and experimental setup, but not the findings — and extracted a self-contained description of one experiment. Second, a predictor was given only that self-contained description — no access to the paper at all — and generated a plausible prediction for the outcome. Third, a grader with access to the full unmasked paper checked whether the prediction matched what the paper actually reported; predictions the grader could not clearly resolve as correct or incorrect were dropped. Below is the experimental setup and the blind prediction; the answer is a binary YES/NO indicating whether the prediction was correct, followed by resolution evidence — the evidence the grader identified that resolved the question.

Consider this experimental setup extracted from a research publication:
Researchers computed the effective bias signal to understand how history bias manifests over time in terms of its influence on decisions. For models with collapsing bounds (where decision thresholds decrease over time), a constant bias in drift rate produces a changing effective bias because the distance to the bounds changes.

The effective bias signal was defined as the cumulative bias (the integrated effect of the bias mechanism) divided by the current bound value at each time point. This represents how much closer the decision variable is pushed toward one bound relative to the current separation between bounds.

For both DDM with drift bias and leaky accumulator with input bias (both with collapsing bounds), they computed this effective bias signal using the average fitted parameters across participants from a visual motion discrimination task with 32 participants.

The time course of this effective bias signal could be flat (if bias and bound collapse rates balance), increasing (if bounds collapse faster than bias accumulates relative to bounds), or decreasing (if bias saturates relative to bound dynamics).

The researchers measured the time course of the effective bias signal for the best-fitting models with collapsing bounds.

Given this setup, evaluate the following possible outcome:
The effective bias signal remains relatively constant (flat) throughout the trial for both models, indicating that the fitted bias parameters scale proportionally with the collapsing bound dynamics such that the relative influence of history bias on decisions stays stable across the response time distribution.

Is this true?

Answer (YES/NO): NO